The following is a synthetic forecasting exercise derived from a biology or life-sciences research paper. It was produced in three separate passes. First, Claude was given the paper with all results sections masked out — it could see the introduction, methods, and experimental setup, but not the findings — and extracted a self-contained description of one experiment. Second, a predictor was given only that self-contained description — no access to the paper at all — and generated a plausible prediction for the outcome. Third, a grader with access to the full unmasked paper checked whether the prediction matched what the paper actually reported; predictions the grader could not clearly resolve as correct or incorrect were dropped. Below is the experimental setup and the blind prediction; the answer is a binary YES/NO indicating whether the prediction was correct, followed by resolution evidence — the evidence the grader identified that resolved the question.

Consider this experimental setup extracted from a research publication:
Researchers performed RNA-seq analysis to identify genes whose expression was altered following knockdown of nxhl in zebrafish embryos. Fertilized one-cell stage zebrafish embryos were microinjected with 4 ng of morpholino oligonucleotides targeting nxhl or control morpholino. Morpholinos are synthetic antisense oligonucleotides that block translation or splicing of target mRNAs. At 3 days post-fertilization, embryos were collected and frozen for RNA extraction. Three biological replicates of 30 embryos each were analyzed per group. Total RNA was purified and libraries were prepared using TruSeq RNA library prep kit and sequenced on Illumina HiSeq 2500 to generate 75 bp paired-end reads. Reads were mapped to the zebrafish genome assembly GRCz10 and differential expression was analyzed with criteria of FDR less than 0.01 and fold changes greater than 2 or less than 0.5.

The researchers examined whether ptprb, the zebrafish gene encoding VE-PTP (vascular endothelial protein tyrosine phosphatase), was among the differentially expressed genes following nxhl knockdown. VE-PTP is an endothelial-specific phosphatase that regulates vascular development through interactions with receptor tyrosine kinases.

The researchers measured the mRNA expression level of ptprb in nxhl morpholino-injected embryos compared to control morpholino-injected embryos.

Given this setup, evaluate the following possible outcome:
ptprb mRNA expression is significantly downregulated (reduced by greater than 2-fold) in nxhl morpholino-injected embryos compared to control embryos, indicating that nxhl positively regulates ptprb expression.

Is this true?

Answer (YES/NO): YES